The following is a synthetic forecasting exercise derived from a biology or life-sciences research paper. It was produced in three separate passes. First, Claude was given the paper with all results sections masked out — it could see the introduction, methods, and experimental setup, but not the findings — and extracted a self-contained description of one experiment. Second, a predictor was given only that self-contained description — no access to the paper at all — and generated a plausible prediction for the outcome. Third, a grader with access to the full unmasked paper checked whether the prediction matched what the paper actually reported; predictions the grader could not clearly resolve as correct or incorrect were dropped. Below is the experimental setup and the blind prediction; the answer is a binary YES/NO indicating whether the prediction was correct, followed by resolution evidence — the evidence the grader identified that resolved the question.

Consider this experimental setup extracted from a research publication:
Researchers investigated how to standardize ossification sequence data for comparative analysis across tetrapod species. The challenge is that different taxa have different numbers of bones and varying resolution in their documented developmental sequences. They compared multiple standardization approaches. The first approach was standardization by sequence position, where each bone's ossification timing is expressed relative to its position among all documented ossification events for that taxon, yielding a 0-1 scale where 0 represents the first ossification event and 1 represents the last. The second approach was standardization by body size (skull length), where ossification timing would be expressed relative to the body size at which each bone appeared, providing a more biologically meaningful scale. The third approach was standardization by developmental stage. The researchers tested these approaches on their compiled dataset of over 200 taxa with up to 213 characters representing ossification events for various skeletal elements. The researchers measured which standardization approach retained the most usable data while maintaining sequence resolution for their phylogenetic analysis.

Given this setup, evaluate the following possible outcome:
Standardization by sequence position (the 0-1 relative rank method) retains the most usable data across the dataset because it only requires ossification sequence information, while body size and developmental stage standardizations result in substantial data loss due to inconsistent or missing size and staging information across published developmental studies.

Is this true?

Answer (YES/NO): YES